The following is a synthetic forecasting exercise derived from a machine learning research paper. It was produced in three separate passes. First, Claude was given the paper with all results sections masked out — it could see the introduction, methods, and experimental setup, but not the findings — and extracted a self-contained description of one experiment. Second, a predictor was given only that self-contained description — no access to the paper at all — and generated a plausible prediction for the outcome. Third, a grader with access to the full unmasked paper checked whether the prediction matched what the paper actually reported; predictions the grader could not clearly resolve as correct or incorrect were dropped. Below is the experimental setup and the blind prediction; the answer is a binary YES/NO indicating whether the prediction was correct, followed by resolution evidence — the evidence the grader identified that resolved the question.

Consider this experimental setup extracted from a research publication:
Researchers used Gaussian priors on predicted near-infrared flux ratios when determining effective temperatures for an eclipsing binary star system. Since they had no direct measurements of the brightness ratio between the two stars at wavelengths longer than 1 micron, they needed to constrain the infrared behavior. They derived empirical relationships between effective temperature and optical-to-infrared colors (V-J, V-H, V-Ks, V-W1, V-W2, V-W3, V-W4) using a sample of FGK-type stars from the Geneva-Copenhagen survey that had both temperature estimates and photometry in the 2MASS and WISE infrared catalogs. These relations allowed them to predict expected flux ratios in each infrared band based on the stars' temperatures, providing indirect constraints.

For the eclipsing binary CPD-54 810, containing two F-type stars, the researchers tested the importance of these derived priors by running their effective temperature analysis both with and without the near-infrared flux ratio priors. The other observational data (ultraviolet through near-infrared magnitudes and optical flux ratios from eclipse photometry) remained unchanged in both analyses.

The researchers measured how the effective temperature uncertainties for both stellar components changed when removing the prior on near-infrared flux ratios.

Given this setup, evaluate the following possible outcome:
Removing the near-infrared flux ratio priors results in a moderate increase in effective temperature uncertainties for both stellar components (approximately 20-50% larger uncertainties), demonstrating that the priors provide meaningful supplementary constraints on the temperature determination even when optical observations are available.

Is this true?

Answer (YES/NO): NO